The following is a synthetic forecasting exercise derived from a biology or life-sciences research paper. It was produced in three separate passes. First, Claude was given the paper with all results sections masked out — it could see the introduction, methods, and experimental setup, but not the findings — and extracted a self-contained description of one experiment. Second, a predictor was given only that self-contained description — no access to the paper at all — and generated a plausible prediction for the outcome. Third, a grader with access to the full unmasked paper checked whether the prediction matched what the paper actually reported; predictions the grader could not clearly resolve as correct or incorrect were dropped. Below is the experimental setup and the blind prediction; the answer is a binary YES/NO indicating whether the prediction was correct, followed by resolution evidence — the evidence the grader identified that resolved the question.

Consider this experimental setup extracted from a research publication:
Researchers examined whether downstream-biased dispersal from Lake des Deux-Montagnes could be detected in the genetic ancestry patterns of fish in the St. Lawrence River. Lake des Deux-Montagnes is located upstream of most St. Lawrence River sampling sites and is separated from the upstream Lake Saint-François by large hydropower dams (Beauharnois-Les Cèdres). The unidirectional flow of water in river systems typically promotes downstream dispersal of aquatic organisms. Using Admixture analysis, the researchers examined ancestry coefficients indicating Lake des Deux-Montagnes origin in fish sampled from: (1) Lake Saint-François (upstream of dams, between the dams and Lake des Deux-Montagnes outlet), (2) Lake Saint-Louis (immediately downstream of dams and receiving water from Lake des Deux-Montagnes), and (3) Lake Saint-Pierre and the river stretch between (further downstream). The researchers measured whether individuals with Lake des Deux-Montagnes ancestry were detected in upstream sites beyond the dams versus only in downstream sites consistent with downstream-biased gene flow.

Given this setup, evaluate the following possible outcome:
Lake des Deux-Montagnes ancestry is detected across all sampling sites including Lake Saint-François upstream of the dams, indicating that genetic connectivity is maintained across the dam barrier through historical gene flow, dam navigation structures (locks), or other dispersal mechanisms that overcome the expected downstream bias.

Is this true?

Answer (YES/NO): NO